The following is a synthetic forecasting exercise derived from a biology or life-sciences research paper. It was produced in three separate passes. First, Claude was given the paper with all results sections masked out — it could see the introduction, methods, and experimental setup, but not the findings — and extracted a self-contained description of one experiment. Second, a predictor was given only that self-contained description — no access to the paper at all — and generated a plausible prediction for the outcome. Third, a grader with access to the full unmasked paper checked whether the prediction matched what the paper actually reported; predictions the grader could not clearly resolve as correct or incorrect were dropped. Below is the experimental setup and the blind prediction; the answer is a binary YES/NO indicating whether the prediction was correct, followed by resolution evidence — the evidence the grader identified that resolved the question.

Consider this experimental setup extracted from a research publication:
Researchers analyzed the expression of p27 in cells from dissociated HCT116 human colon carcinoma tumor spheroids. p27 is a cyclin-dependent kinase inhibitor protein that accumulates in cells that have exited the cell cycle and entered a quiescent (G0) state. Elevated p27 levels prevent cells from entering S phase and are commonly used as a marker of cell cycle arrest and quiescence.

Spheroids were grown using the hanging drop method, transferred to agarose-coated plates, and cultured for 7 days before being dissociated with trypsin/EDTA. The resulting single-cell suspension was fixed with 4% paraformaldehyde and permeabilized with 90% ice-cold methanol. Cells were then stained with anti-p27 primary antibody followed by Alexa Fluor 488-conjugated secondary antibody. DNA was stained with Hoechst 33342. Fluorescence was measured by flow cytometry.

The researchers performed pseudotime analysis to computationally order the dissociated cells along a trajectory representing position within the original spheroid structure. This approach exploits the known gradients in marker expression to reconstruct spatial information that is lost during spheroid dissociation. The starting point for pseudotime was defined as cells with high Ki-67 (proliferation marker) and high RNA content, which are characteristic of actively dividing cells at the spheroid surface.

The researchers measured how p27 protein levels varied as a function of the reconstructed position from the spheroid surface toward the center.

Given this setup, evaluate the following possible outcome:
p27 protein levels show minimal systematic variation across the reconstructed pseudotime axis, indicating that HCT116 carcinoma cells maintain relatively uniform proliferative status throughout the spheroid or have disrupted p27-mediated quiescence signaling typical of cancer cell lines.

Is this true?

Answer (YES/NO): NO